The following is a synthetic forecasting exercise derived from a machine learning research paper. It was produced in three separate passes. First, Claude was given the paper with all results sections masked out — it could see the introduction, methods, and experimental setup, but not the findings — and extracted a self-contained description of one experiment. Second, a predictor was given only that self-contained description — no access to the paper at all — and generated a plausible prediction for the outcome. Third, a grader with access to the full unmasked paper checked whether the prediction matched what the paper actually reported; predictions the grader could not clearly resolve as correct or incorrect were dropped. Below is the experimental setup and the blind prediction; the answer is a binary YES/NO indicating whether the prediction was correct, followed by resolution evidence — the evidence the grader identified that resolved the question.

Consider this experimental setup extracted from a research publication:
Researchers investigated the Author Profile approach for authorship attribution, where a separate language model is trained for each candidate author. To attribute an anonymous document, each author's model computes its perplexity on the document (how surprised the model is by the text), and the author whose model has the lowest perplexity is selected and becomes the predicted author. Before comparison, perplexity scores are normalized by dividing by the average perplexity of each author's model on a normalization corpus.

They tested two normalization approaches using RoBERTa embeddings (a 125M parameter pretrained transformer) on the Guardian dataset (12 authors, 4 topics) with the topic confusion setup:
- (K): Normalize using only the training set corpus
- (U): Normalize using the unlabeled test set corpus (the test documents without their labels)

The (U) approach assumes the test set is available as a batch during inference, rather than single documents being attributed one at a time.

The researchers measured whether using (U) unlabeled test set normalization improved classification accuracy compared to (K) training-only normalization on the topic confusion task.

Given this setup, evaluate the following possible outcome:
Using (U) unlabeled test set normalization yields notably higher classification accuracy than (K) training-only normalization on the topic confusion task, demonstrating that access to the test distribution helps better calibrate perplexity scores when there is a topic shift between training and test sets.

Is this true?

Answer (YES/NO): NO